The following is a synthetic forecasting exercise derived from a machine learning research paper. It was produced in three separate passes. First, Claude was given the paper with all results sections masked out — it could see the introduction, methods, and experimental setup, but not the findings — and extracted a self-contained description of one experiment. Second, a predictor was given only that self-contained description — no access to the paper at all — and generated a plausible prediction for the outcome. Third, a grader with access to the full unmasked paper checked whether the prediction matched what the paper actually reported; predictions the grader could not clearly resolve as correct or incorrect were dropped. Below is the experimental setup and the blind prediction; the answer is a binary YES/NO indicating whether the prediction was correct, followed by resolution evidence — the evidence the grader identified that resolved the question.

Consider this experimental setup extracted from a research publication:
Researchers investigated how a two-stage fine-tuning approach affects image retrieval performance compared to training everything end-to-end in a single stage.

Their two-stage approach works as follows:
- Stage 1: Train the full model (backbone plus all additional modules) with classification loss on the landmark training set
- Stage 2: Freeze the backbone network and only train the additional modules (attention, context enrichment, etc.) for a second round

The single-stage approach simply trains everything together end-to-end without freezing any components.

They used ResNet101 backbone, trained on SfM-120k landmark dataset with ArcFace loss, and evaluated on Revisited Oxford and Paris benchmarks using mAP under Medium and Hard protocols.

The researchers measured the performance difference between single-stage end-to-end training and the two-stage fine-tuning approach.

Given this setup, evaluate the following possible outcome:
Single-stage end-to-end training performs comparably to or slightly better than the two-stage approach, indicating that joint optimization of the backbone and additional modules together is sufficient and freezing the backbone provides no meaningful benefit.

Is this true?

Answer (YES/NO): NO